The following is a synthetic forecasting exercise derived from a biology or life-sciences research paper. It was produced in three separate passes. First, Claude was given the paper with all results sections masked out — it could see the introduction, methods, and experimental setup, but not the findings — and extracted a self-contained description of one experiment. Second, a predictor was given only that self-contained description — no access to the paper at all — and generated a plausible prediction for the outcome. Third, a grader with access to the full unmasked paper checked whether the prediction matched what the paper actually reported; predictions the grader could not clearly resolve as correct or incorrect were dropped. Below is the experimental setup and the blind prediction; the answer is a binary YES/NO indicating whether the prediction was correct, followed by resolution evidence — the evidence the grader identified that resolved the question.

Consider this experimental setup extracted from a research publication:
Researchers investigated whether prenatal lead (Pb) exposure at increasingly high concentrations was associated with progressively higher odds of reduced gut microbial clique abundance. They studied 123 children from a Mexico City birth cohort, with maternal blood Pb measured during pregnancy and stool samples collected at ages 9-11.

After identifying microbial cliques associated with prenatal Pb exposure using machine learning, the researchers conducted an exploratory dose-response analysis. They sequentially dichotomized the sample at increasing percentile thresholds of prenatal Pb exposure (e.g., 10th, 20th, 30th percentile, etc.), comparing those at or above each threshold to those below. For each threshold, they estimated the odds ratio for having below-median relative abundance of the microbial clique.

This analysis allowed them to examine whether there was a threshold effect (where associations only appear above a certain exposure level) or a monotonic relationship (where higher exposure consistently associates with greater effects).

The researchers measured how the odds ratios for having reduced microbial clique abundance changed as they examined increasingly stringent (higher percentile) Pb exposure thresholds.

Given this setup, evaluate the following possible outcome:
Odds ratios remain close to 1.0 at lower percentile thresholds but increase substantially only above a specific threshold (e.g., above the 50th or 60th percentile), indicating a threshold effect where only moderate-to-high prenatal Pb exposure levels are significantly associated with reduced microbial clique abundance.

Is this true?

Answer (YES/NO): NO